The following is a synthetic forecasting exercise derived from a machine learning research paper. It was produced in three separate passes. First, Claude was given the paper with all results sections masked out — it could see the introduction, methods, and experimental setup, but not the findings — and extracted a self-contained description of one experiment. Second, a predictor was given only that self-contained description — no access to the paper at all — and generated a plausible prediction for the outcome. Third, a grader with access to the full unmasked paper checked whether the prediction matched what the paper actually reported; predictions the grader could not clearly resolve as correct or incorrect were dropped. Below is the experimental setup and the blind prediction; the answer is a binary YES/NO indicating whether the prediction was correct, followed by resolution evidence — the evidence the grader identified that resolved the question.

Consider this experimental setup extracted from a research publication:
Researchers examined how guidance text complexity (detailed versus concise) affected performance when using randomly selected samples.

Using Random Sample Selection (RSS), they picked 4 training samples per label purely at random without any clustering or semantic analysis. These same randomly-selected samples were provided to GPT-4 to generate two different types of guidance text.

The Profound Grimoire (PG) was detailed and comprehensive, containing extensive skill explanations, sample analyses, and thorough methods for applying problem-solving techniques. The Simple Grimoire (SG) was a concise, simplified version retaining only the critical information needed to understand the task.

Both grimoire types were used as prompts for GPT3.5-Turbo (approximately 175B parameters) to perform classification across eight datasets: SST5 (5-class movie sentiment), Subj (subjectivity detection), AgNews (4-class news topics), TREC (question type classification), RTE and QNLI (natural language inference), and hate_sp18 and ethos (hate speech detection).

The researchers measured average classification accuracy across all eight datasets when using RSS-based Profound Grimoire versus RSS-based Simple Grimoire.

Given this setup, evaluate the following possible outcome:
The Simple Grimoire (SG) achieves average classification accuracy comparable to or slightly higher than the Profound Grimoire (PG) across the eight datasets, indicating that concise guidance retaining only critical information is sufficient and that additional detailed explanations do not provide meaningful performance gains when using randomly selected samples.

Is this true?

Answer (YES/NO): NO